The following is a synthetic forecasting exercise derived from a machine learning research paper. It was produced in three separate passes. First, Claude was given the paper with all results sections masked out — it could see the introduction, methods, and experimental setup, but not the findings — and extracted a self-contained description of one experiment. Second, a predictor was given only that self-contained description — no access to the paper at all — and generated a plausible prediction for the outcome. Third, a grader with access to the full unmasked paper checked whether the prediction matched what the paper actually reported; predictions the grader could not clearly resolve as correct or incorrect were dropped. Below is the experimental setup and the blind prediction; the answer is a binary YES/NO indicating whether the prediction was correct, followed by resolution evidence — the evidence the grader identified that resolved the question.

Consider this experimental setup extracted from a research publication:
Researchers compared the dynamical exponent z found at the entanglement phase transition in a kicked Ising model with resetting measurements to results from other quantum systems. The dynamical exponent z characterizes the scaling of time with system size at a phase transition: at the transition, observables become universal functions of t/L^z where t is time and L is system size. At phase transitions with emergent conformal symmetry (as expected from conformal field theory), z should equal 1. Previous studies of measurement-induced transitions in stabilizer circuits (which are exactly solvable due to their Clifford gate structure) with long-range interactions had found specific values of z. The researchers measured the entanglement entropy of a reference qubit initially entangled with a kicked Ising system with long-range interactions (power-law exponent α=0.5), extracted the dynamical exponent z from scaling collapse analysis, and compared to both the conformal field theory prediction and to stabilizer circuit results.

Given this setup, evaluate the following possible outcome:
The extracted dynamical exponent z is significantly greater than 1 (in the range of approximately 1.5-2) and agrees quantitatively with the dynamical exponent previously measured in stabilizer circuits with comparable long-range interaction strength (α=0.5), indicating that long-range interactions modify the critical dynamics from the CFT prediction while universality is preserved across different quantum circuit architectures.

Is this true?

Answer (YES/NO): NO